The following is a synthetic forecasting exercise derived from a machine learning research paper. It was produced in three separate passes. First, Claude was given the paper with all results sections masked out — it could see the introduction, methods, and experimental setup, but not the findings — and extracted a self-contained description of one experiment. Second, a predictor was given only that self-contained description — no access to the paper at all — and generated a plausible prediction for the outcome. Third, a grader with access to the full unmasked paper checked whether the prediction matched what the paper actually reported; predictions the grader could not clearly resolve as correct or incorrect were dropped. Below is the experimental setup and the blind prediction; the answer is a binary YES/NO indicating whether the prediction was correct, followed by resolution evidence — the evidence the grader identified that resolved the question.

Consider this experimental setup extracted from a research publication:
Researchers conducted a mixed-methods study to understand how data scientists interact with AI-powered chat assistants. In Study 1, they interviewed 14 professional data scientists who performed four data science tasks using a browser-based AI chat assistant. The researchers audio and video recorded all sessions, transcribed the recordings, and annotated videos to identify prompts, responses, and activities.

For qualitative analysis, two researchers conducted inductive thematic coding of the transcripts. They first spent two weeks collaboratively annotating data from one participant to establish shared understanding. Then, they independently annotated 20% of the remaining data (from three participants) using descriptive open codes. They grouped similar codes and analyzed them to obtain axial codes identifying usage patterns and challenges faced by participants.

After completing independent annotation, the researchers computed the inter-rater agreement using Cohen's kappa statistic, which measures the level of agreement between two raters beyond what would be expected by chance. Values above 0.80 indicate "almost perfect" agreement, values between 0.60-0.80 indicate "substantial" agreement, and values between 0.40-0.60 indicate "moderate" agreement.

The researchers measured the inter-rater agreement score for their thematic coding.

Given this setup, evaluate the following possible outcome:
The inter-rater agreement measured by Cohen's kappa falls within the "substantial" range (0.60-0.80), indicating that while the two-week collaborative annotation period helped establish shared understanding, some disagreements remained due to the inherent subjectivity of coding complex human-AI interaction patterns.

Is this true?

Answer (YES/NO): NO